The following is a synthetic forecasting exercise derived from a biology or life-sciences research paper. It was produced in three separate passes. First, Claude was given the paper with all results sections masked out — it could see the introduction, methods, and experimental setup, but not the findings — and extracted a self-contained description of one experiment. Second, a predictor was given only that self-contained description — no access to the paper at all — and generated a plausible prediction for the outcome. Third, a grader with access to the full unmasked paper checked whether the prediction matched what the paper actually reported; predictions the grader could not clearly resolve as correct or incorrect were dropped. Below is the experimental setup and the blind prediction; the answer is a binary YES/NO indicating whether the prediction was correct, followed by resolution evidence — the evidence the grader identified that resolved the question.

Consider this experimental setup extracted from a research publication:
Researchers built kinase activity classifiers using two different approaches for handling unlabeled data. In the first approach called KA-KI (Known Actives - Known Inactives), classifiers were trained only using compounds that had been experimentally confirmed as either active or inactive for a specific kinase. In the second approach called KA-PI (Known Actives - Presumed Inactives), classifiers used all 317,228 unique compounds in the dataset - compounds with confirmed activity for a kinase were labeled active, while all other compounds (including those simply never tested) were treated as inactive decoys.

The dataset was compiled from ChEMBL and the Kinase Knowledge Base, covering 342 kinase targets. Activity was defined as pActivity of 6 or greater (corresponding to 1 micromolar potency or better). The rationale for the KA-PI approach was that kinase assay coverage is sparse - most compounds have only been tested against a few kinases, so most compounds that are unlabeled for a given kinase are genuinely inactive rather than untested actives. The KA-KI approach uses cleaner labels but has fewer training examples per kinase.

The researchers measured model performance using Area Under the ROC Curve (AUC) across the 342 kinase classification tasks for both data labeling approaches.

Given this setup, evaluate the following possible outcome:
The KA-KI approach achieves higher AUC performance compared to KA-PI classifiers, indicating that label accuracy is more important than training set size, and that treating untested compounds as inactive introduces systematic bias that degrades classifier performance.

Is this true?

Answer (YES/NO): NO